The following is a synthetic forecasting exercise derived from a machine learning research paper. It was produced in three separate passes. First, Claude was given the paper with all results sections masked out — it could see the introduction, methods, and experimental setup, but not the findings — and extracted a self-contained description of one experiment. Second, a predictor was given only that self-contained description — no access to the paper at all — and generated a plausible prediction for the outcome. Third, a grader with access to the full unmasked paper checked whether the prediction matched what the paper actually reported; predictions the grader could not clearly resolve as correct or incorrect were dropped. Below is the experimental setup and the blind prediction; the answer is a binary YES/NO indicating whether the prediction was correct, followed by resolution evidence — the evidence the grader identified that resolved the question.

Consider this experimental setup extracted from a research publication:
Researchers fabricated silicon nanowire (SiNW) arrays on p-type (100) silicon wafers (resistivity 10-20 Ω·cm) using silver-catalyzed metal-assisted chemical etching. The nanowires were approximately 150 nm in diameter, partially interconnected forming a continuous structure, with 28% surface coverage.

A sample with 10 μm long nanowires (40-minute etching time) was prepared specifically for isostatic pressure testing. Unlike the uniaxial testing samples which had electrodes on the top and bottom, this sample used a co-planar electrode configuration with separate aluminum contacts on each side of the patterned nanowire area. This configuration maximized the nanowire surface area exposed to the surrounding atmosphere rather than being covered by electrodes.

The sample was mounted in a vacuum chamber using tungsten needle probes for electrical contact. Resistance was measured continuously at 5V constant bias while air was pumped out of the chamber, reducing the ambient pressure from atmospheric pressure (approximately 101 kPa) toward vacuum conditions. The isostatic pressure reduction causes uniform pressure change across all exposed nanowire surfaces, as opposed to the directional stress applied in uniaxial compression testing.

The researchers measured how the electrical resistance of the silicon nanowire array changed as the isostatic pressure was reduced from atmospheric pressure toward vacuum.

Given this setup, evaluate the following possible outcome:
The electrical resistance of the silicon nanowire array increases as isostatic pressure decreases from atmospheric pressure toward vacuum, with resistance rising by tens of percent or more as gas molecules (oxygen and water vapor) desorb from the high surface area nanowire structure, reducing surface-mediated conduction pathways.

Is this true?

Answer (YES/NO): YES